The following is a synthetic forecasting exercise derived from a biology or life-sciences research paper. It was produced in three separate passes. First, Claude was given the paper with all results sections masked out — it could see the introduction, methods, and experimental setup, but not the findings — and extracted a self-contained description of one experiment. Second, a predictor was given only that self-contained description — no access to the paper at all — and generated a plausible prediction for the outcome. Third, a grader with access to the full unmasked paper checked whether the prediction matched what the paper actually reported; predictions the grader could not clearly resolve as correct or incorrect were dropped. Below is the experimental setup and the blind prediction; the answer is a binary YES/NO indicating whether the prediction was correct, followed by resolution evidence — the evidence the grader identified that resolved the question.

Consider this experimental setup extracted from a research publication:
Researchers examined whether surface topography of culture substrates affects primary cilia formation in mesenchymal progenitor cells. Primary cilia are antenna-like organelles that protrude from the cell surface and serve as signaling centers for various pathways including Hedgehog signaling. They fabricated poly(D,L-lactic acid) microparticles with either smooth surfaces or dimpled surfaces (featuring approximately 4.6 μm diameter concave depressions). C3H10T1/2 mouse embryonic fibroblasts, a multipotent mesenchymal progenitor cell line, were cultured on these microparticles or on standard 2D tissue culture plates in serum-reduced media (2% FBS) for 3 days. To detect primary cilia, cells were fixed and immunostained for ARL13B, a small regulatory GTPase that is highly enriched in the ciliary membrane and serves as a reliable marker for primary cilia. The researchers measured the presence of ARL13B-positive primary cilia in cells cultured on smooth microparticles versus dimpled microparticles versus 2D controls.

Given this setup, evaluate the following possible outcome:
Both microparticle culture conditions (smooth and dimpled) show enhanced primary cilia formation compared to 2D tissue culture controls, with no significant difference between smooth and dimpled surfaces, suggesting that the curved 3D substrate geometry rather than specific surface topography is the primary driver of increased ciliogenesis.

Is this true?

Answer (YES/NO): NO